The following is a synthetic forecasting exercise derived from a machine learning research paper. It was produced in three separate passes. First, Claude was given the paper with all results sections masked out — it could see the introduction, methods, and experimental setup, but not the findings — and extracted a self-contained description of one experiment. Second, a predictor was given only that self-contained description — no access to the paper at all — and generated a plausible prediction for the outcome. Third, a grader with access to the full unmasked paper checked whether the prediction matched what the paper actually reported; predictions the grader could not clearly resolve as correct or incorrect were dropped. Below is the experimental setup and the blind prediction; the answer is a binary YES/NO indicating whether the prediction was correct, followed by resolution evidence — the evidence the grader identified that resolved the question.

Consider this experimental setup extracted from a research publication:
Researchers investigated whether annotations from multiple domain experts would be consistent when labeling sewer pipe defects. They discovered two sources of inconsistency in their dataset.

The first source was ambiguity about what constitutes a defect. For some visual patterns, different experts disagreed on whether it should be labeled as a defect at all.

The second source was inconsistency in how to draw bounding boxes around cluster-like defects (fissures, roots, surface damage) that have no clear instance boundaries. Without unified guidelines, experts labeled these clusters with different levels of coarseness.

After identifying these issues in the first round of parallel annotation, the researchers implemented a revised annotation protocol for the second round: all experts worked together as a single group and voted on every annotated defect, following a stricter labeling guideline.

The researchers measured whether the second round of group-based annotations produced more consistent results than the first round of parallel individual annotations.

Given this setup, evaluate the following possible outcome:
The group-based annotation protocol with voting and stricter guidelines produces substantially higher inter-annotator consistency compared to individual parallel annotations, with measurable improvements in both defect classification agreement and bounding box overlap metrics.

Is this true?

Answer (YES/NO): NO